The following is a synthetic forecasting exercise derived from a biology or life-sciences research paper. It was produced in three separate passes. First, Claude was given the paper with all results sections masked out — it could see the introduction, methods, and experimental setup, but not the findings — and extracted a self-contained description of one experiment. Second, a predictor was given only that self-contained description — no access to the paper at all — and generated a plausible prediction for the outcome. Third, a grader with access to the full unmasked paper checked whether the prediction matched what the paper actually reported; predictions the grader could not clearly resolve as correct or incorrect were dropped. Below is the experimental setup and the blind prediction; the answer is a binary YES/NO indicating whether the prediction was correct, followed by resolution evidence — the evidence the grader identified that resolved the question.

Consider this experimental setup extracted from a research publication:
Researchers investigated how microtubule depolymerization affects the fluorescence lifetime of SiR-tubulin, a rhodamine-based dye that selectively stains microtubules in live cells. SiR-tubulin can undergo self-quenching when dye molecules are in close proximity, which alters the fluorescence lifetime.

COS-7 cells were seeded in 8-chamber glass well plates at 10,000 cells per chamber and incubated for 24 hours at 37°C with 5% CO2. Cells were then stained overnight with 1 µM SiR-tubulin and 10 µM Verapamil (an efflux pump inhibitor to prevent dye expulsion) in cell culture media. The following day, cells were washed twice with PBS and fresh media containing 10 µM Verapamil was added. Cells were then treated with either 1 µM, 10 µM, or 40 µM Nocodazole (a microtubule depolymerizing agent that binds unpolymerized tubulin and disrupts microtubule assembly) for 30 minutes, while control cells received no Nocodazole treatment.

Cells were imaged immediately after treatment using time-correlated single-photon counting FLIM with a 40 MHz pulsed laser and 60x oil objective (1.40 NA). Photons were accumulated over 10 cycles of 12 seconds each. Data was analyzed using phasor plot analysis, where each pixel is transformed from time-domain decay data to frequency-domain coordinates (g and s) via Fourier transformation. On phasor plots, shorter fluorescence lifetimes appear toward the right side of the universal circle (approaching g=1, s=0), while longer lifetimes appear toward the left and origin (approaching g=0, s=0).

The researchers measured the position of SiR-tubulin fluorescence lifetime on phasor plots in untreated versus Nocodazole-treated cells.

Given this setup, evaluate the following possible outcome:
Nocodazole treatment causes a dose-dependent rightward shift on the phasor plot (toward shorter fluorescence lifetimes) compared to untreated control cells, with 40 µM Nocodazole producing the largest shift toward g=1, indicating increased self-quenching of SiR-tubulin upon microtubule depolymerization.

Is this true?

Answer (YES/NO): NO